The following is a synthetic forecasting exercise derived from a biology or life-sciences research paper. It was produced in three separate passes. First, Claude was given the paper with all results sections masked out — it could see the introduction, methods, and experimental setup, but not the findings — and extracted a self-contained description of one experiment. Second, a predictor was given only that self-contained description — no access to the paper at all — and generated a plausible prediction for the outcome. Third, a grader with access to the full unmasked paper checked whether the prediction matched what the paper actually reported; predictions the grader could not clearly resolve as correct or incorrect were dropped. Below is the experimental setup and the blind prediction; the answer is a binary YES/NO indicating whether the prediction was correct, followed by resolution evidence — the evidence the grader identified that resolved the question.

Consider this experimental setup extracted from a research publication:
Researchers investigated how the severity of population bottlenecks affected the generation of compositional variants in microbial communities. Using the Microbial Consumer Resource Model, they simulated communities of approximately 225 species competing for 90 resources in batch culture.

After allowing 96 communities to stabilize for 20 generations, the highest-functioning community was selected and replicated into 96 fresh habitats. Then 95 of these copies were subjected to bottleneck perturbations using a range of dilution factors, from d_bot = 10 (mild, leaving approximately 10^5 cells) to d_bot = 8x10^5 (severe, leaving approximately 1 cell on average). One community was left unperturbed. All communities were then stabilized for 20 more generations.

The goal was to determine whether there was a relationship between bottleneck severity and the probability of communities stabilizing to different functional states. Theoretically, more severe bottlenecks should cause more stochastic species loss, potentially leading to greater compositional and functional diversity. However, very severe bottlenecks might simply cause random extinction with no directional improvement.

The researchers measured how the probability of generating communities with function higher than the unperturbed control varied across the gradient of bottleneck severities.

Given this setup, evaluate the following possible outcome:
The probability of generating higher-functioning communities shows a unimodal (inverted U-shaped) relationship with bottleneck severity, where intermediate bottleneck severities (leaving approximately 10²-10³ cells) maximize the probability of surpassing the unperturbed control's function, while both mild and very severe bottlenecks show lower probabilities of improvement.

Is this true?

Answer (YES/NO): NO